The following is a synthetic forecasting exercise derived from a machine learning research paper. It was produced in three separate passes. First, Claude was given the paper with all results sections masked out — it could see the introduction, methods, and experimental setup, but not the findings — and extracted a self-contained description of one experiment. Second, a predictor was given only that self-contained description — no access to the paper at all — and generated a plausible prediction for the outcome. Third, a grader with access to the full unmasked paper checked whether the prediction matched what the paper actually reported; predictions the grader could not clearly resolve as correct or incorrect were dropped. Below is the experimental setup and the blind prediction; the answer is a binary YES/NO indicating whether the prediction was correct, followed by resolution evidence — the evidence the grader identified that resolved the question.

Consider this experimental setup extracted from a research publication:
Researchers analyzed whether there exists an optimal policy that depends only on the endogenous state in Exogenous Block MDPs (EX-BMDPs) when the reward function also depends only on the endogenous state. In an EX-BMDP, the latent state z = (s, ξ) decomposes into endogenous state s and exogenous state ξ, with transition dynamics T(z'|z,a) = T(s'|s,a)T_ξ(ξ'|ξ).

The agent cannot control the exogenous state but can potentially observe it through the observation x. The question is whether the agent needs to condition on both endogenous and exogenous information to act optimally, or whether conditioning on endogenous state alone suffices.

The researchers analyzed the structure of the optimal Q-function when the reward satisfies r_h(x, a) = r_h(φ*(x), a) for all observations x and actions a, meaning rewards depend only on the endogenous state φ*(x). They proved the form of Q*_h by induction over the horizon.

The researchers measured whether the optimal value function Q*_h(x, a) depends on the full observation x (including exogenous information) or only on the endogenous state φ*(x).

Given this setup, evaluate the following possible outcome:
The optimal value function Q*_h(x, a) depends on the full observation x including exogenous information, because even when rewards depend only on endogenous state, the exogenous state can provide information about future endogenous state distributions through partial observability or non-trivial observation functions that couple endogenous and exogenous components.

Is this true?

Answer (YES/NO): NO